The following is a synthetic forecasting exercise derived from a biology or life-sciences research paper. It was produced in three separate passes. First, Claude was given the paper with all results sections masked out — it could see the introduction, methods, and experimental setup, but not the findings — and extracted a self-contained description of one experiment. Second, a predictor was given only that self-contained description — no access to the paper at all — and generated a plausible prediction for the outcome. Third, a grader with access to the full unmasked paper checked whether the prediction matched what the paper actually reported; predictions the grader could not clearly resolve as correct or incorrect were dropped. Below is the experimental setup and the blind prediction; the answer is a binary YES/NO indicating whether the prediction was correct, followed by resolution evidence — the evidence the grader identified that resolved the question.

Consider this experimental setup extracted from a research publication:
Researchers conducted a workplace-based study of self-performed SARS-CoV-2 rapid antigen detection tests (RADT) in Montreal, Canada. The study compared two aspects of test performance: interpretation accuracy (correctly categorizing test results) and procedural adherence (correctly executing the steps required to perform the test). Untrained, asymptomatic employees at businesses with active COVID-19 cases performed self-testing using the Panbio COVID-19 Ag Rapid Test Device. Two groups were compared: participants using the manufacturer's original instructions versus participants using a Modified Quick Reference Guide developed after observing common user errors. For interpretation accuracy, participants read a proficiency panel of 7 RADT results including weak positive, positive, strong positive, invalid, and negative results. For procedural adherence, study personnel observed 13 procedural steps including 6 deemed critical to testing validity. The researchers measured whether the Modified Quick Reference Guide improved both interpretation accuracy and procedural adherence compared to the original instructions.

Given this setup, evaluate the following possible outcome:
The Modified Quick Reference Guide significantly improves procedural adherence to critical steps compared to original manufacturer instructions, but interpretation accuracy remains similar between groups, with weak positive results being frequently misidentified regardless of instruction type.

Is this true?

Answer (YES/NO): NO